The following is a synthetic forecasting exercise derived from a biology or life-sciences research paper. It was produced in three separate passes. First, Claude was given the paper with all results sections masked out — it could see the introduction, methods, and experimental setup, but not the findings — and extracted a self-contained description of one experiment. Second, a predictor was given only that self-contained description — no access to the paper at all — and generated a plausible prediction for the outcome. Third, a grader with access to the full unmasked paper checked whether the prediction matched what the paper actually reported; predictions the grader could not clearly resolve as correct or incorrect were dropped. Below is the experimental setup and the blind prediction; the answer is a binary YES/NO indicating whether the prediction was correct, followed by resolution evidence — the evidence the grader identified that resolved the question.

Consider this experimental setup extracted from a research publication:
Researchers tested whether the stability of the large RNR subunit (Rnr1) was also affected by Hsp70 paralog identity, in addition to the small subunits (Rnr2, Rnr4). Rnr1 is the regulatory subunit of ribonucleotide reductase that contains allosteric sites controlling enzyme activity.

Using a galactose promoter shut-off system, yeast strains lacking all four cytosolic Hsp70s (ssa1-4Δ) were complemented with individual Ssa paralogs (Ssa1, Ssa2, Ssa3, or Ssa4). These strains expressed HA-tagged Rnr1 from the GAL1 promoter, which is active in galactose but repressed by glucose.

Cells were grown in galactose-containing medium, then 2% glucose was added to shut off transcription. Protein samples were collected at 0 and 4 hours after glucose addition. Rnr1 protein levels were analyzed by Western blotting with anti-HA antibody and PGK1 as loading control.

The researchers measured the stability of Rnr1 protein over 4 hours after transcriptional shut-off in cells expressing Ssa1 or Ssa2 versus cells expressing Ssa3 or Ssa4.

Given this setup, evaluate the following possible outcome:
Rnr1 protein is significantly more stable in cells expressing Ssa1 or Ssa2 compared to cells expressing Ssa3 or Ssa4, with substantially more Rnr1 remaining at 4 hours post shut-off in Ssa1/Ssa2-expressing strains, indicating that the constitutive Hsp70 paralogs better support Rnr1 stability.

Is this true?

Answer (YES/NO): NO